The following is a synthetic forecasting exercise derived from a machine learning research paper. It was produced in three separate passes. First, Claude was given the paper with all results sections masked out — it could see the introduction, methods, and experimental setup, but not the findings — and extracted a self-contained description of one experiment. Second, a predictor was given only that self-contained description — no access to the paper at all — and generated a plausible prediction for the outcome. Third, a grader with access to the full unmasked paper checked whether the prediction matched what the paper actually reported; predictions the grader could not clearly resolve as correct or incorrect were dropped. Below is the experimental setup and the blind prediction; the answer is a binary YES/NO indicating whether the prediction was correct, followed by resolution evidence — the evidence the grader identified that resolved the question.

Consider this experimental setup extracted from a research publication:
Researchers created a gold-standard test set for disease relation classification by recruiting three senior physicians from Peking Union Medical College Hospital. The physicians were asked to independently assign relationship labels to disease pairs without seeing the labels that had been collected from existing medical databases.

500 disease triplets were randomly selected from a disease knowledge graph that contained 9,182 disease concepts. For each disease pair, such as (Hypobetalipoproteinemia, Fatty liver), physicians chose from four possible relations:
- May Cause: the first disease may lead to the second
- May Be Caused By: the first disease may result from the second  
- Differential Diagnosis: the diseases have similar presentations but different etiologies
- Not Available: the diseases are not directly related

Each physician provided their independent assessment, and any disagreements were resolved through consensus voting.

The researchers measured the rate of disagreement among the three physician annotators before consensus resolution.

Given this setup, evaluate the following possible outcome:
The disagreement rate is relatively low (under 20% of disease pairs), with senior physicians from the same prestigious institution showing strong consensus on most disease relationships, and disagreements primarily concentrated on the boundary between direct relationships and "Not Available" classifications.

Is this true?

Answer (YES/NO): NO